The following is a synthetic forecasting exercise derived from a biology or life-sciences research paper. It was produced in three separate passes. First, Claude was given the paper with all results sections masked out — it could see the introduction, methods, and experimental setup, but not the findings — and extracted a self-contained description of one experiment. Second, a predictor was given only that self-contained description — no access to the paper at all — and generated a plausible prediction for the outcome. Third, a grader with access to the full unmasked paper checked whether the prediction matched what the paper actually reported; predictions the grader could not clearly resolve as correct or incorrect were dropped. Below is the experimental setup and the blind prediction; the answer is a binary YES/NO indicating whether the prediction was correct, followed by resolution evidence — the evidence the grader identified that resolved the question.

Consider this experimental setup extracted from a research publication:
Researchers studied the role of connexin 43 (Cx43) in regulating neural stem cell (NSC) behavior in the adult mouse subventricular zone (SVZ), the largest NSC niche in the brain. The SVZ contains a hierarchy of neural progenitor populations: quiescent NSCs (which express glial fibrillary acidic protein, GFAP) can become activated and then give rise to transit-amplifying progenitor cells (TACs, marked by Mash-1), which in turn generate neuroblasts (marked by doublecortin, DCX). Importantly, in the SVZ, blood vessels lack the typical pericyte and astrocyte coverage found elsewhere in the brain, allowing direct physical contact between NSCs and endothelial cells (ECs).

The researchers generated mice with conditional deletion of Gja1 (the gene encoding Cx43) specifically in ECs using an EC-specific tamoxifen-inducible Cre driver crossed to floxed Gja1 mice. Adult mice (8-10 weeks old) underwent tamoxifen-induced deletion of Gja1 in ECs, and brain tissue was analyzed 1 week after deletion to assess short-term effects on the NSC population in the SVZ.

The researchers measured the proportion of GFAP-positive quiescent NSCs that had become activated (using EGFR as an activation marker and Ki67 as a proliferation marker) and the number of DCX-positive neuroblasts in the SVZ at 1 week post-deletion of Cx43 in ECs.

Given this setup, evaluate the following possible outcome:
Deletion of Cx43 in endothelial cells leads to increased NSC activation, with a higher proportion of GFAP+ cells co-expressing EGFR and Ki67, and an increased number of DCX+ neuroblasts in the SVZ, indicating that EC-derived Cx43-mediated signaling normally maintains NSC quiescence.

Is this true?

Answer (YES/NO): YES